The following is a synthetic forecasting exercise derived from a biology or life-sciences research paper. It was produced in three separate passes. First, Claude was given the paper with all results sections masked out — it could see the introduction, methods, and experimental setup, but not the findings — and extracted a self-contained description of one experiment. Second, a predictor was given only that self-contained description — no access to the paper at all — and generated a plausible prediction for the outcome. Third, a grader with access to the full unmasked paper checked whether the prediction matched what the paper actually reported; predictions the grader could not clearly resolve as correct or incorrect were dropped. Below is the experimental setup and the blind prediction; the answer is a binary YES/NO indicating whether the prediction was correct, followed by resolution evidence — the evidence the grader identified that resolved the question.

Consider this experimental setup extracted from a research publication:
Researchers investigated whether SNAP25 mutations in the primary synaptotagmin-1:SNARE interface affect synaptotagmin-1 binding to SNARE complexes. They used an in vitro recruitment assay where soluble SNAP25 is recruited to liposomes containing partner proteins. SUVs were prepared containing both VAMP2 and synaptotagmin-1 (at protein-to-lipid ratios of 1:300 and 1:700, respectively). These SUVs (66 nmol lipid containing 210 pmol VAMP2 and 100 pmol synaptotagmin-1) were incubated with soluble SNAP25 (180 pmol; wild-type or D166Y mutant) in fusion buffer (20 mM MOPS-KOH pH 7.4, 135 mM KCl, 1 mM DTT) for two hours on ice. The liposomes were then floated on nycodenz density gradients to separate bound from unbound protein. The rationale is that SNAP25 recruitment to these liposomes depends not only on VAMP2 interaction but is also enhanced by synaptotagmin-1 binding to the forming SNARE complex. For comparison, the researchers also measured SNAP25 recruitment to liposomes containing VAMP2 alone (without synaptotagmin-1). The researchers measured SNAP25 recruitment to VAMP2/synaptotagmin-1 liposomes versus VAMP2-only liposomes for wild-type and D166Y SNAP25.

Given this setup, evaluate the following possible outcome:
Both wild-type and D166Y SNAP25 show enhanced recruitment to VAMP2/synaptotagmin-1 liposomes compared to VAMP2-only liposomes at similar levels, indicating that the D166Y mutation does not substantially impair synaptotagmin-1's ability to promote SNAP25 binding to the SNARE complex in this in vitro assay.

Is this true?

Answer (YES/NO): NO